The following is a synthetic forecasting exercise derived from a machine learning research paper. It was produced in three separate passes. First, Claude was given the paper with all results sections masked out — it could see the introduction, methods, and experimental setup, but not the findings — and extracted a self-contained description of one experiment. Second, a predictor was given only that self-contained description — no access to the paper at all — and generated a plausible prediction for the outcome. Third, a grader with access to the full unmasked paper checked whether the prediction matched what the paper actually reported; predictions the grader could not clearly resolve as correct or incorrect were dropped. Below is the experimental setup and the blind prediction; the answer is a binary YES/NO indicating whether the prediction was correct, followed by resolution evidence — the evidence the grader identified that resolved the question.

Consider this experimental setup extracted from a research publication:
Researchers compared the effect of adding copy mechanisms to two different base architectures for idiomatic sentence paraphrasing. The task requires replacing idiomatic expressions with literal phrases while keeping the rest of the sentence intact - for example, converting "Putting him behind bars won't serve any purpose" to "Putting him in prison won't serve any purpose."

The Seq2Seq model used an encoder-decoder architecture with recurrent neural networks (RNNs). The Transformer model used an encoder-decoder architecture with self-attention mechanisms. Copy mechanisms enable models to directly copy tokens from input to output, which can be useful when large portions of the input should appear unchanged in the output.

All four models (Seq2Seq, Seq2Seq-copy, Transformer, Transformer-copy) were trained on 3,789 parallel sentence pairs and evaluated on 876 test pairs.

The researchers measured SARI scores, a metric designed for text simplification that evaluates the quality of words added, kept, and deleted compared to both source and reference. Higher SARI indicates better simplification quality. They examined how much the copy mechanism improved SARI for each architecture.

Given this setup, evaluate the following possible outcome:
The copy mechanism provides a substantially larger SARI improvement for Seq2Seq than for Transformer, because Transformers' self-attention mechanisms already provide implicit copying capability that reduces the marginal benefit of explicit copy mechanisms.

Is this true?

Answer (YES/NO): YES